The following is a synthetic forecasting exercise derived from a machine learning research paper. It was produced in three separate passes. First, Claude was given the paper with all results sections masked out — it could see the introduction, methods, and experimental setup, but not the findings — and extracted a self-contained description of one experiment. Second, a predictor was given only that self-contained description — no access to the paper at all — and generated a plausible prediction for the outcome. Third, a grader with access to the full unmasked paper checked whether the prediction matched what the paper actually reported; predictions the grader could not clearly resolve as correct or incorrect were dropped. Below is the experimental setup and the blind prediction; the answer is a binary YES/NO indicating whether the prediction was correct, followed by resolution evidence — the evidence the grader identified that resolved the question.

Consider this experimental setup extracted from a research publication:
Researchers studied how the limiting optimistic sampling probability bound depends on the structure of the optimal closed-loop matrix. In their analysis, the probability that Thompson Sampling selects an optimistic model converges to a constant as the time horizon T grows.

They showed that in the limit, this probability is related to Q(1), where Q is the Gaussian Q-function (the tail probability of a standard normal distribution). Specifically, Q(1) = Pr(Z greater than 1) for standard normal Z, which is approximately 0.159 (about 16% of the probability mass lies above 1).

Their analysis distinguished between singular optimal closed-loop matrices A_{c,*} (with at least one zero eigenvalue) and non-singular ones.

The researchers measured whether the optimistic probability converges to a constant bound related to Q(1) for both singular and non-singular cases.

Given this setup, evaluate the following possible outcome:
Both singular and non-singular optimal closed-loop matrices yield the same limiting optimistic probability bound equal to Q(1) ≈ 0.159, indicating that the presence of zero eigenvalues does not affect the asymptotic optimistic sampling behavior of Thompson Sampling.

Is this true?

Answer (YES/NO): YES